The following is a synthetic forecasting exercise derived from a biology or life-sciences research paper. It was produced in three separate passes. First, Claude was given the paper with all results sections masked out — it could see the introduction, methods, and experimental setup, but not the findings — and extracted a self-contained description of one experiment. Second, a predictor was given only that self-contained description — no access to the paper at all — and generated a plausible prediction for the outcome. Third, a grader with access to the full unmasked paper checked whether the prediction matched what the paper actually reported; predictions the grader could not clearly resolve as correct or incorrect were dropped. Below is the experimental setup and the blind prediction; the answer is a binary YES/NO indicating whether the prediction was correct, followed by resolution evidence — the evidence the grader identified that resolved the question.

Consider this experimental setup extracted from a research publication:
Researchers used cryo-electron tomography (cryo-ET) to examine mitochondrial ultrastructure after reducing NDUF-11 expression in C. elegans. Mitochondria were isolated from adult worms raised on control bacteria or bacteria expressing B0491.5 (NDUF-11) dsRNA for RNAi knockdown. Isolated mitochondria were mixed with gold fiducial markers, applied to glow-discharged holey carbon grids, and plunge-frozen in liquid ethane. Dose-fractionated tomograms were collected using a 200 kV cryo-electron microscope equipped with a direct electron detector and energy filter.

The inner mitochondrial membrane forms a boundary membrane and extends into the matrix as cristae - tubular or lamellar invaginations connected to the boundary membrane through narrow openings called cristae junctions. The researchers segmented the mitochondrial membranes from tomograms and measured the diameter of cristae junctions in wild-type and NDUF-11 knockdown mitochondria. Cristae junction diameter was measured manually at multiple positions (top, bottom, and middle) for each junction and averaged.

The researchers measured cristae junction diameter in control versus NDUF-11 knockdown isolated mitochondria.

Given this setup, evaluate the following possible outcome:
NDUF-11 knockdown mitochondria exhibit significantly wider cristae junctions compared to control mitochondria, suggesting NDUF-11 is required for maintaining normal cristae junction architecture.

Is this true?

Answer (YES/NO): YES